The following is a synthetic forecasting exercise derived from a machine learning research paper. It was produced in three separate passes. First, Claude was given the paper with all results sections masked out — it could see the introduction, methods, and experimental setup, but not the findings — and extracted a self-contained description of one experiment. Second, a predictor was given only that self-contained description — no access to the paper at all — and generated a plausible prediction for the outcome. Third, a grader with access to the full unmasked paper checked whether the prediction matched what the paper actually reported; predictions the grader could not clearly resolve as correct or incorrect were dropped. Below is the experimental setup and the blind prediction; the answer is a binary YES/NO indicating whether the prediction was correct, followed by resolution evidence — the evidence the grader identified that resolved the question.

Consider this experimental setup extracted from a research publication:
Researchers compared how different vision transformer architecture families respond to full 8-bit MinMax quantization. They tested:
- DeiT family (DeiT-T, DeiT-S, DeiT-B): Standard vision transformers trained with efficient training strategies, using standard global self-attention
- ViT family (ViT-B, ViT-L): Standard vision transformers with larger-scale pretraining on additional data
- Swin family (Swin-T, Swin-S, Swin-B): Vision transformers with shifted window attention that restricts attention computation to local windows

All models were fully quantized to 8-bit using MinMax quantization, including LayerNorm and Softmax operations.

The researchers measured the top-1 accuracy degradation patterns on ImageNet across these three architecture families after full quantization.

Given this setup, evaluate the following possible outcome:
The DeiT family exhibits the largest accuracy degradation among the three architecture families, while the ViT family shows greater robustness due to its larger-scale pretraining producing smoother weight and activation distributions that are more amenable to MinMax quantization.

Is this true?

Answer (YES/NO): NO